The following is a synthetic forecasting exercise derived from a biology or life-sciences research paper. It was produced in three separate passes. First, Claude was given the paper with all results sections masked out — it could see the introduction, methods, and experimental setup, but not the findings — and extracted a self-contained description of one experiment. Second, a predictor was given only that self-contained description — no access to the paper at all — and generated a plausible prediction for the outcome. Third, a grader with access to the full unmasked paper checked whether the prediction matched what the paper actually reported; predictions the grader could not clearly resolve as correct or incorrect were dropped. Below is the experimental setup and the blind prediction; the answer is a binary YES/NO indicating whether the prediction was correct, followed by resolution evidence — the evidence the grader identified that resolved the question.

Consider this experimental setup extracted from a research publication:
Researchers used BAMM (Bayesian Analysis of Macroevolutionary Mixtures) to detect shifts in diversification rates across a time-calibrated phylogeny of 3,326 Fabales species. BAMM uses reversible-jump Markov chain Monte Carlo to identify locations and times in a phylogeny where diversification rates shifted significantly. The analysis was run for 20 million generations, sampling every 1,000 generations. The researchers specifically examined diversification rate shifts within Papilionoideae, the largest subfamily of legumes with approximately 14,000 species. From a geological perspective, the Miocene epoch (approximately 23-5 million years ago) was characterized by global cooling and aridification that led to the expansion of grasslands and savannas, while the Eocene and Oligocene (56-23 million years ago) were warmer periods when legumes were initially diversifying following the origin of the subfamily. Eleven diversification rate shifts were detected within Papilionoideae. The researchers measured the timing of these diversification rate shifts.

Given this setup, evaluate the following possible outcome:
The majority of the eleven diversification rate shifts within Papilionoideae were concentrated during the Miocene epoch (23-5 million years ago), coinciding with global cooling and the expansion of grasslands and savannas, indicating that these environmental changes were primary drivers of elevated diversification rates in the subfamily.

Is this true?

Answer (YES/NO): YES